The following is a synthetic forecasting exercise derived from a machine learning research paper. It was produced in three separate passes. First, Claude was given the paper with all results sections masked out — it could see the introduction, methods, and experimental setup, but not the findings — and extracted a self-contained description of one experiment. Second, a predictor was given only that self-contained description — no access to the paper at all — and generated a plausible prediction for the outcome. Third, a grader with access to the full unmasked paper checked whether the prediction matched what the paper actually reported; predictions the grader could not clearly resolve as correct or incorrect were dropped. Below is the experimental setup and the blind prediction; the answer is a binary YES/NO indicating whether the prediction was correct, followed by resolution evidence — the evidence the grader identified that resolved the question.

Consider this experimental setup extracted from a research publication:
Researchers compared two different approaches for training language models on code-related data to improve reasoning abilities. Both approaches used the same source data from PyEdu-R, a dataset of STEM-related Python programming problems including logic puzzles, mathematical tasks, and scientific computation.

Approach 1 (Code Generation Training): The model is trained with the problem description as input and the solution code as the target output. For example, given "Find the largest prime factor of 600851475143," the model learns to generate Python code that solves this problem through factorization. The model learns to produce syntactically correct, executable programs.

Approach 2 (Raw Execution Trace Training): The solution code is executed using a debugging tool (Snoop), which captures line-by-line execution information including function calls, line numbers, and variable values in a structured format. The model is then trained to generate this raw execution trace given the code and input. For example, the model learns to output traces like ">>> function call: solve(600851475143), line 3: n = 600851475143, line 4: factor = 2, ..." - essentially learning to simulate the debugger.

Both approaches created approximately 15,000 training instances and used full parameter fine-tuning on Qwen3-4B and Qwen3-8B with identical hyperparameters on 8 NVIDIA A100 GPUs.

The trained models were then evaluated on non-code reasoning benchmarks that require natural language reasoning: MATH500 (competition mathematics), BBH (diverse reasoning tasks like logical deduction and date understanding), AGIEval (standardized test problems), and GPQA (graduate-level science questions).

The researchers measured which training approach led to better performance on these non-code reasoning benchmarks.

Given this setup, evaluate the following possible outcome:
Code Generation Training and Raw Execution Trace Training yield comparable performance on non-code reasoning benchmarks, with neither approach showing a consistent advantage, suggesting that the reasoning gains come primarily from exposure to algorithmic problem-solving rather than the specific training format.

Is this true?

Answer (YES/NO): NO